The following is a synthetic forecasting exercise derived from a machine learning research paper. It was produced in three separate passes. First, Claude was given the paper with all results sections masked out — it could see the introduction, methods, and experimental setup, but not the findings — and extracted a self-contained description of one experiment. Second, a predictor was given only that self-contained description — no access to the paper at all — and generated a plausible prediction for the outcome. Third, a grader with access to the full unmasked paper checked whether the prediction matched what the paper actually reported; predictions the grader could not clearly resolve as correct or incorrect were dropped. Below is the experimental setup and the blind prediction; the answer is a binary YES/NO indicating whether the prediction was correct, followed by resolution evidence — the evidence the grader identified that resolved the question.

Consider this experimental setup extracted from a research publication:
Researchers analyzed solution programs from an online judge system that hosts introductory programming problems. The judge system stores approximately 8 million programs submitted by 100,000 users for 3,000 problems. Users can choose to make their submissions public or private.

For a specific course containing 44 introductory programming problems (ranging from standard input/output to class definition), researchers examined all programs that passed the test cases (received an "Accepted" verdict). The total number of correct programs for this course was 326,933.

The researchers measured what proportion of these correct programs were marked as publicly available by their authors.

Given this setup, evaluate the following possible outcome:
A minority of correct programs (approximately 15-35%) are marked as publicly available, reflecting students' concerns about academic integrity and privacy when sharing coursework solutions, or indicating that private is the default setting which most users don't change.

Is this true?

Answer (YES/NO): NO